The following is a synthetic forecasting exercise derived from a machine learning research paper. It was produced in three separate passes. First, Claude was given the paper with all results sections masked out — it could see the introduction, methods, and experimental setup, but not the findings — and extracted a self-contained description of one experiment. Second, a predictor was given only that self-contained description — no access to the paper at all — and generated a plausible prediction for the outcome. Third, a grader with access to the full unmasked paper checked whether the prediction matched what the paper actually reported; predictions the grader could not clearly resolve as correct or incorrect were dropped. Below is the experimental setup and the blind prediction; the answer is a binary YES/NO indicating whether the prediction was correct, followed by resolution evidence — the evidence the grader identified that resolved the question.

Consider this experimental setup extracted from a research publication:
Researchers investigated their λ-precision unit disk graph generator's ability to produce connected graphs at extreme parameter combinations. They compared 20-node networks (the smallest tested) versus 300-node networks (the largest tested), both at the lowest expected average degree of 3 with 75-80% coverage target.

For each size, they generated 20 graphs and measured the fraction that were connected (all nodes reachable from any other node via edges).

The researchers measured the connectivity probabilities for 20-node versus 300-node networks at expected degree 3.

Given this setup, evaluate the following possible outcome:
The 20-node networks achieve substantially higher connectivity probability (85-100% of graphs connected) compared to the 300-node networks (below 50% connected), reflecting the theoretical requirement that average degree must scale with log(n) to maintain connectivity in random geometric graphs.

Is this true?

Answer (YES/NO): YES